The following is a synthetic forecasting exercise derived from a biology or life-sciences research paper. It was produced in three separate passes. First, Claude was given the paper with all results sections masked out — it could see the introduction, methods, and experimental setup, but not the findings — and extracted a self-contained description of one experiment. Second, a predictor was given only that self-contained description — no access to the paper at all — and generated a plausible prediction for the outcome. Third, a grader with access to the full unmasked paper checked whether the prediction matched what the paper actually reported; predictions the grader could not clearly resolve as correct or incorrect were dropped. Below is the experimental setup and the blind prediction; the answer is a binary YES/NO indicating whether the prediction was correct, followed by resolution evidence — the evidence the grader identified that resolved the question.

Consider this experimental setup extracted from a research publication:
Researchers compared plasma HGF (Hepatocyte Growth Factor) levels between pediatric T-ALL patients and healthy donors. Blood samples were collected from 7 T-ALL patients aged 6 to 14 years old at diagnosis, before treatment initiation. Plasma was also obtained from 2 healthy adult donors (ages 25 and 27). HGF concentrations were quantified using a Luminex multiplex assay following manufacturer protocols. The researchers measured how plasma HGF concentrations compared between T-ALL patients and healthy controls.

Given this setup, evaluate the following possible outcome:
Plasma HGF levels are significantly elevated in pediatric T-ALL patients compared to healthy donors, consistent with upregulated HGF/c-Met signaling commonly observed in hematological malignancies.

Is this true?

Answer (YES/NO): YES